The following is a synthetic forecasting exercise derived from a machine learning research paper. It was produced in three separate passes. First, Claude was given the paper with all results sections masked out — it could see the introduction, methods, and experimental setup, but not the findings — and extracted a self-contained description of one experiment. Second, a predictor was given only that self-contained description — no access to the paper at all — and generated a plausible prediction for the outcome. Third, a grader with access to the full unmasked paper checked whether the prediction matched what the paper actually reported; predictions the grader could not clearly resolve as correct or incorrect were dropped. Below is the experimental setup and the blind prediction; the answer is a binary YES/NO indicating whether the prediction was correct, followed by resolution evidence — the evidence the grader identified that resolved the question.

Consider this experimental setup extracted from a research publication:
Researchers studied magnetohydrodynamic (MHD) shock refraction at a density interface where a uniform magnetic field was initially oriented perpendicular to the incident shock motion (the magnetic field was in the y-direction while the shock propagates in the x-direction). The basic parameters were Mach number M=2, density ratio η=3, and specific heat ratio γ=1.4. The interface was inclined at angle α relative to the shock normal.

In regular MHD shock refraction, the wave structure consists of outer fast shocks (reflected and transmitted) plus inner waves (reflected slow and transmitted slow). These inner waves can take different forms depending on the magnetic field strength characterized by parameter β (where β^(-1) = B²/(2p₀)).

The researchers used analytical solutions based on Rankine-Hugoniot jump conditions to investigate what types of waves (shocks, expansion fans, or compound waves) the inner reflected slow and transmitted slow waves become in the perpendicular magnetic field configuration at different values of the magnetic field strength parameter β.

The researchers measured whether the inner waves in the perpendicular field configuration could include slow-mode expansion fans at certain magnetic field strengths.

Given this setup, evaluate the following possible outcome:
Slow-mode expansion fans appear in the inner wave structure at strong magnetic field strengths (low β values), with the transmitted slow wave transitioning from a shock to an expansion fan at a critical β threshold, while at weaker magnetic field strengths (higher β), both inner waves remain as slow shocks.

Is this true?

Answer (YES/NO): NO